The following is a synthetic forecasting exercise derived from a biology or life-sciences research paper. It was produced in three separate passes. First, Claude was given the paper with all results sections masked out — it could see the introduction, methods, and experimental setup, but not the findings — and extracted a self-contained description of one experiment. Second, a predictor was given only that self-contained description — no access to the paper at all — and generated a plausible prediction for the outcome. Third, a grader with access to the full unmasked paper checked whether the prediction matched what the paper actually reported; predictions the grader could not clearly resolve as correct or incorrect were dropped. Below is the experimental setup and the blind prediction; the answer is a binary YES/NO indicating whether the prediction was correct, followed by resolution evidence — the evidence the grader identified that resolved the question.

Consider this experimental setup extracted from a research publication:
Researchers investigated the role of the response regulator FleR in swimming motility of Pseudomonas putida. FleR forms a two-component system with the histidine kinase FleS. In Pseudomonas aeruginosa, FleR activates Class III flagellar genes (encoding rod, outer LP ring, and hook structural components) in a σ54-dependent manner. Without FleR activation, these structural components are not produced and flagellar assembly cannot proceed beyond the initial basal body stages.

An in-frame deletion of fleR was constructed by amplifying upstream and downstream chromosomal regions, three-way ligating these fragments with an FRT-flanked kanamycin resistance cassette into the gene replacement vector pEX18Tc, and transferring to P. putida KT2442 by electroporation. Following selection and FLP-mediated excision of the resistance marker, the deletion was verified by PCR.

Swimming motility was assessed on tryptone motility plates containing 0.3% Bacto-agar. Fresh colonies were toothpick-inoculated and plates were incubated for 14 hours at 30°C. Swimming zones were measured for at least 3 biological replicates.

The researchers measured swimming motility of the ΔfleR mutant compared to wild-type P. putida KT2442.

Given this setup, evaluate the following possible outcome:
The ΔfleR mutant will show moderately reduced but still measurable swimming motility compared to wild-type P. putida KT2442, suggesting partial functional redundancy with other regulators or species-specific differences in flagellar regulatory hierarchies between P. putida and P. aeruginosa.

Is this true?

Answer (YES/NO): NO